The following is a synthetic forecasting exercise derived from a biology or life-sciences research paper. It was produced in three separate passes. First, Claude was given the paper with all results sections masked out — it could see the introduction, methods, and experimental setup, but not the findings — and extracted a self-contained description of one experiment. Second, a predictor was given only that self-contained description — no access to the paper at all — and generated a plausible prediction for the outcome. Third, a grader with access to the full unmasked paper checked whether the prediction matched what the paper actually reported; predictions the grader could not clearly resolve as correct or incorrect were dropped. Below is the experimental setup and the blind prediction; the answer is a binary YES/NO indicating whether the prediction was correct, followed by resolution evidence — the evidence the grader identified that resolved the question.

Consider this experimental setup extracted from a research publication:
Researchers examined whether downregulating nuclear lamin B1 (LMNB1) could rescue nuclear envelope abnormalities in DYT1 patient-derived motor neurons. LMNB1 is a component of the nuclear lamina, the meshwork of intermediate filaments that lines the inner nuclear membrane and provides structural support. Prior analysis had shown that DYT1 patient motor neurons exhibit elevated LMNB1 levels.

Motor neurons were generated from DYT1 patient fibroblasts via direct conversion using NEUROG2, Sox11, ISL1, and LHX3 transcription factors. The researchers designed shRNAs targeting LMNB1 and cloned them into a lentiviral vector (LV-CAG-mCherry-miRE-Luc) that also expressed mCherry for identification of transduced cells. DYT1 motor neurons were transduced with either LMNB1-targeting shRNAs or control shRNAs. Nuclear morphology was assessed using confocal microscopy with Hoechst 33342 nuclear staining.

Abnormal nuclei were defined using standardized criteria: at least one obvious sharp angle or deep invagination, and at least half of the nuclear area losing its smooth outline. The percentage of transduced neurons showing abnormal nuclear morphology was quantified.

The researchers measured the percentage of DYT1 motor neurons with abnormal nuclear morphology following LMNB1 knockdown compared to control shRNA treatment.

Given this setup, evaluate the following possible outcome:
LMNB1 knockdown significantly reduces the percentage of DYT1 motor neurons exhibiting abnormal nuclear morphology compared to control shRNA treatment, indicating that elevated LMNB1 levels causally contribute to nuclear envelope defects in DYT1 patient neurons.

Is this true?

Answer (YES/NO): YES